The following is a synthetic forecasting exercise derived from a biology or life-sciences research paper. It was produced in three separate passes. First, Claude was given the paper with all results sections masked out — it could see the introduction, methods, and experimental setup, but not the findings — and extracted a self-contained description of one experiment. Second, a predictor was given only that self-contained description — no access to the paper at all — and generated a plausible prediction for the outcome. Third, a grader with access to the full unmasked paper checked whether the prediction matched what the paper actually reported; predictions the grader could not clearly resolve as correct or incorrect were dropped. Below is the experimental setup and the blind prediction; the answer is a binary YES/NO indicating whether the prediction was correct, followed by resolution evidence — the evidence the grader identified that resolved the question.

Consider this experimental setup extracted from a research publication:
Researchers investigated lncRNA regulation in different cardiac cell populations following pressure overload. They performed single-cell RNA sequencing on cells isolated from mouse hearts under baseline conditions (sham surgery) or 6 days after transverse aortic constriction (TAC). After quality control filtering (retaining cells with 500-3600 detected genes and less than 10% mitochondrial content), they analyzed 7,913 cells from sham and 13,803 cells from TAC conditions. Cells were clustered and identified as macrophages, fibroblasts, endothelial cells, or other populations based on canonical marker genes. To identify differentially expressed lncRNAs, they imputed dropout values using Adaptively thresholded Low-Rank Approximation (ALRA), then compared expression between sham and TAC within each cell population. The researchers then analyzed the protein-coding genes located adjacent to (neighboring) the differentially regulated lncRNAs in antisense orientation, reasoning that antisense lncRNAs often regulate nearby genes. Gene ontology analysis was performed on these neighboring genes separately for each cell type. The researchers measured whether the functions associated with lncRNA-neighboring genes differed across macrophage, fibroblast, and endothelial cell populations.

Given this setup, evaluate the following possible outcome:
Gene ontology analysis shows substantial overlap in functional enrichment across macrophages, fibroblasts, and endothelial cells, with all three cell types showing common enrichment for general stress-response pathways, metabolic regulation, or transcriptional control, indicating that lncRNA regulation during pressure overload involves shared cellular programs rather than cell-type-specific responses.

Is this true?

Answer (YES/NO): NO